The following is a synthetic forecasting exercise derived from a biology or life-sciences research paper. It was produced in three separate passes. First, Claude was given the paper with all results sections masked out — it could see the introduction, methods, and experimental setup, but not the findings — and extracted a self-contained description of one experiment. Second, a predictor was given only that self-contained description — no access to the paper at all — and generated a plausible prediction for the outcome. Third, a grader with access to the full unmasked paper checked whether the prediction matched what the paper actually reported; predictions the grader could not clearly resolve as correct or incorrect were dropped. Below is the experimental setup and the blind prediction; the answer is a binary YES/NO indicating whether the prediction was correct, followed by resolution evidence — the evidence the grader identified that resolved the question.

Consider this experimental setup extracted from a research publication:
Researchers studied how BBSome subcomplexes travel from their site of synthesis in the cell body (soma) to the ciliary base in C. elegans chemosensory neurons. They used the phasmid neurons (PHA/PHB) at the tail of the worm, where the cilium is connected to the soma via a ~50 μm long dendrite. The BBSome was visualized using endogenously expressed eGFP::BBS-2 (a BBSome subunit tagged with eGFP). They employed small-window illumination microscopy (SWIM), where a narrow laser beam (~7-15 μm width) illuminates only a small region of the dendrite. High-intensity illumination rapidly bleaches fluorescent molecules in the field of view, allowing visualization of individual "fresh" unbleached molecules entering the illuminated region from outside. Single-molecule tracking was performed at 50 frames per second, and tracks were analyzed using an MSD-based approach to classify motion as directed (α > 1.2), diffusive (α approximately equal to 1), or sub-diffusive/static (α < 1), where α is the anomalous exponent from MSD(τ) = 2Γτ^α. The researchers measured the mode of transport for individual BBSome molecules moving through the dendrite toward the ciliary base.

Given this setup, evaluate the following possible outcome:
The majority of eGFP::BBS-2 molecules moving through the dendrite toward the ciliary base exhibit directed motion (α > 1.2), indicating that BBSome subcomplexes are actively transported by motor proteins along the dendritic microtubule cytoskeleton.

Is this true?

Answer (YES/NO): NO